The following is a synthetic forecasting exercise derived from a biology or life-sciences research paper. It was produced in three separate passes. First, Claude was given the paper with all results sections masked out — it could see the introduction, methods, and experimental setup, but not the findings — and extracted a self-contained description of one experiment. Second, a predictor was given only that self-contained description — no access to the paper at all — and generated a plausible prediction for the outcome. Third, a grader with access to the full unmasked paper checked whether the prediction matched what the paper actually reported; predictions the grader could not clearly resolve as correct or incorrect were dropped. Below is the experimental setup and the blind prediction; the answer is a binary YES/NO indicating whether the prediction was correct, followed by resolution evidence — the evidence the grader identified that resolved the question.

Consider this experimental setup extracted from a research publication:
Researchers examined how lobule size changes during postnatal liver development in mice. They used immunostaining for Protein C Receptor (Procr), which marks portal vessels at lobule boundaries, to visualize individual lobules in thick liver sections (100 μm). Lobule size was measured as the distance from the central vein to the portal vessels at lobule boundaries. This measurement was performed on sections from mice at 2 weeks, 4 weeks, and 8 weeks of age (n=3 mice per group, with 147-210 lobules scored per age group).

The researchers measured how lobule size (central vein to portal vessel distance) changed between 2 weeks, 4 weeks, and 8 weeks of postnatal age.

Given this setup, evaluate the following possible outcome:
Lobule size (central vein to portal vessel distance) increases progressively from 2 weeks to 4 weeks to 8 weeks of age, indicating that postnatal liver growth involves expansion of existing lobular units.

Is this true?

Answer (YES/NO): NO